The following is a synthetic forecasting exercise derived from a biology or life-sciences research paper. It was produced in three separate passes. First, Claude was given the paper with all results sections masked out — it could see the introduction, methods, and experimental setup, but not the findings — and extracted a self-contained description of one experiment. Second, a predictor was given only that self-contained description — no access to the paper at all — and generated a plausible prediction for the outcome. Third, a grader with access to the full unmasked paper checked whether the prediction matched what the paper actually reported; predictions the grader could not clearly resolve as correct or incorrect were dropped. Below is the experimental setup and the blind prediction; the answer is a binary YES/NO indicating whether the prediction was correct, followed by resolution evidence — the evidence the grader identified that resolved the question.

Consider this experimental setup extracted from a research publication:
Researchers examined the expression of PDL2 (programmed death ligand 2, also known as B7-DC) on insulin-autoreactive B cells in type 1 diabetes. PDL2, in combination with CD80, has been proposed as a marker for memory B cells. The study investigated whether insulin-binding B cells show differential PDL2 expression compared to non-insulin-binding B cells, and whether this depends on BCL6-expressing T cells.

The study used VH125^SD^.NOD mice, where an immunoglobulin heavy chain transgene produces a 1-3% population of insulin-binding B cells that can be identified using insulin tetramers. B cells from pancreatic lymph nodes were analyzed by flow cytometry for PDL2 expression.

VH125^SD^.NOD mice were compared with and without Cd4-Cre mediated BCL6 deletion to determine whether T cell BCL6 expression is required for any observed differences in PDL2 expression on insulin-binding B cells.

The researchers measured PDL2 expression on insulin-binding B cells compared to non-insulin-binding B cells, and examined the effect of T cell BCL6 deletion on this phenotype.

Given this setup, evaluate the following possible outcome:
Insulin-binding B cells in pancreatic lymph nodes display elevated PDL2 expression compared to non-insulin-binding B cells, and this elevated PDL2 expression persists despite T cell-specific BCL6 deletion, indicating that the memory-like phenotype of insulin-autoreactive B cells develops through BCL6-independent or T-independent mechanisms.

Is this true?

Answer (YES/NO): NO